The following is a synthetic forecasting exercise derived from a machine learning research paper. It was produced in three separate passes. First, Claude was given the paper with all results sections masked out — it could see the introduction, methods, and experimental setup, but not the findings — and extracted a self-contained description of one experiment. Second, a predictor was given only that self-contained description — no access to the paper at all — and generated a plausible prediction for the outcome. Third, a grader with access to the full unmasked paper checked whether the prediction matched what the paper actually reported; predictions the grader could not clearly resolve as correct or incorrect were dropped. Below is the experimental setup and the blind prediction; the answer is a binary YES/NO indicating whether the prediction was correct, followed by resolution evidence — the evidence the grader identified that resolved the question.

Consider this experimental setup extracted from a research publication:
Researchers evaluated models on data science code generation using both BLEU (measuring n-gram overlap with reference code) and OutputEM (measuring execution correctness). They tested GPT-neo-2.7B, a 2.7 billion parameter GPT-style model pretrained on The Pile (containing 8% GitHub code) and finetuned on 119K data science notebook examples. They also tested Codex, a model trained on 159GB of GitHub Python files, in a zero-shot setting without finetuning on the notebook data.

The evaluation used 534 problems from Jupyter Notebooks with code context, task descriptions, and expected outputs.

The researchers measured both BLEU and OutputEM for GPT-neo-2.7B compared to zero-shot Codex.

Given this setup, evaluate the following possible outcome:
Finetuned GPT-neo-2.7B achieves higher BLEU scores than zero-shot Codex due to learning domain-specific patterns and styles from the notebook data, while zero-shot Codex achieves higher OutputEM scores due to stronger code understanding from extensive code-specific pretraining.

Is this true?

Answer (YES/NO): YES